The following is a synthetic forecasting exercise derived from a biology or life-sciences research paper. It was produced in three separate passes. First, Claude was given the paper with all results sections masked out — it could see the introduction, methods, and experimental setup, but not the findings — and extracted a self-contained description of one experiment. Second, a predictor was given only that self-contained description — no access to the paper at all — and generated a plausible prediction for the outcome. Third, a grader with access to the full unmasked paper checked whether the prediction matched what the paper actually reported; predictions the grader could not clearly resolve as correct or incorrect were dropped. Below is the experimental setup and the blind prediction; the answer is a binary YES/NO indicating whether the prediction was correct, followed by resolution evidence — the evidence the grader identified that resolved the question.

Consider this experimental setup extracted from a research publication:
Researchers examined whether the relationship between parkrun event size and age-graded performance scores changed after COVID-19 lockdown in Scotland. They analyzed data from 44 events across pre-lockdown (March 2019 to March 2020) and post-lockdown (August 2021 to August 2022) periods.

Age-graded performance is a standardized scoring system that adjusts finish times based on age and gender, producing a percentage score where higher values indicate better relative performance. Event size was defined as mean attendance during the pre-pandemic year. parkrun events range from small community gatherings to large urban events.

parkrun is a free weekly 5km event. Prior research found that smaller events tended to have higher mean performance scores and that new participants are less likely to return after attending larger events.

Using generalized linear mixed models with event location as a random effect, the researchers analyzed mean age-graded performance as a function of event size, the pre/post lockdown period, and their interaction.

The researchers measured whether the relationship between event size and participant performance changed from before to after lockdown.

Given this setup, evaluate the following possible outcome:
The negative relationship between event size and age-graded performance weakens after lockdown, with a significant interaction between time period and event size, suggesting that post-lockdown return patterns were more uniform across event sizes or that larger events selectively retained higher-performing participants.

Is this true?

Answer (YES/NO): NO